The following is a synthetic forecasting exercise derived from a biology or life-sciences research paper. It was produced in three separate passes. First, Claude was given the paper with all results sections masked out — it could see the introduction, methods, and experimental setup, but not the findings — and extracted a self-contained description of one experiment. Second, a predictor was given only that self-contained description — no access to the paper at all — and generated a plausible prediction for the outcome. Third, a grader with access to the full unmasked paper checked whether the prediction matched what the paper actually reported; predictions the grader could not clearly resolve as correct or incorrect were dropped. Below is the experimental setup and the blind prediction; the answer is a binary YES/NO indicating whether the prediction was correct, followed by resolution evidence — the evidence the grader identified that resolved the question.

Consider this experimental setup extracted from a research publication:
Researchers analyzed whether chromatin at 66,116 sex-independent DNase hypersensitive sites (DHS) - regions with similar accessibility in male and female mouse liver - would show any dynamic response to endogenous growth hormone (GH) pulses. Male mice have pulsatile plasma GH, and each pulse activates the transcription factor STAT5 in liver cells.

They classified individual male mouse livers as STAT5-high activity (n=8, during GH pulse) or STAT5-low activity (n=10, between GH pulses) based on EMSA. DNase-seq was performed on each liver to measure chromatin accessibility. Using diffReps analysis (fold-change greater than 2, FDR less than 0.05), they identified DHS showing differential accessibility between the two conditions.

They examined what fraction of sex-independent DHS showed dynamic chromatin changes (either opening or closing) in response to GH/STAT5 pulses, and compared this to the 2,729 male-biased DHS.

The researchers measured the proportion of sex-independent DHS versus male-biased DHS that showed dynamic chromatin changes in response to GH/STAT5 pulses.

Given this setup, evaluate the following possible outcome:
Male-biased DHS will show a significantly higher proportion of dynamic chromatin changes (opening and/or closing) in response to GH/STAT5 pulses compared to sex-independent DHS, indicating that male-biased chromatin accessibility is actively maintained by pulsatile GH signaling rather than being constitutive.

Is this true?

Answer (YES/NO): YES